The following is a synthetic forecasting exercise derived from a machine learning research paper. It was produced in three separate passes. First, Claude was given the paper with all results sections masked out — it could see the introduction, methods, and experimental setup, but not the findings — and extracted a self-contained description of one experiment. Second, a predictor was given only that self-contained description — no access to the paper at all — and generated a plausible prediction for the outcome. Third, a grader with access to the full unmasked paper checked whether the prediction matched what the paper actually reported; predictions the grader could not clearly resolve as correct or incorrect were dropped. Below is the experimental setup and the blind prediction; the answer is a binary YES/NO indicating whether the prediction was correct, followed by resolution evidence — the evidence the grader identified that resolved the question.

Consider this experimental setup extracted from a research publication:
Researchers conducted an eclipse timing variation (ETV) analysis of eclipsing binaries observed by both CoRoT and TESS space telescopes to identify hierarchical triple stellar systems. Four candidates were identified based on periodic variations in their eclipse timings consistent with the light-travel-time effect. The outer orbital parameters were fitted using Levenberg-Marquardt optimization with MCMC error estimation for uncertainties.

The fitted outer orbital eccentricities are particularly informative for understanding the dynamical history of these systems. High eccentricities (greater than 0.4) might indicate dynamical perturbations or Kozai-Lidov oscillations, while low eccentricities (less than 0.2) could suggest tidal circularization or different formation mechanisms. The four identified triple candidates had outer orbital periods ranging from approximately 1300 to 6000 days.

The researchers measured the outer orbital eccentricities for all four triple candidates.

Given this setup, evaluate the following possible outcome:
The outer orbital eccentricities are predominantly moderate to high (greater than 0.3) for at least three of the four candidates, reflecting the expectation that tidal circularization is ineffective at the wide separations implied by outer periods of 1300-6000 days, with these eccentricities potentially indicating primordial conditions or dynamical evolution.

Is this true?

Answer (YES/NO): YES